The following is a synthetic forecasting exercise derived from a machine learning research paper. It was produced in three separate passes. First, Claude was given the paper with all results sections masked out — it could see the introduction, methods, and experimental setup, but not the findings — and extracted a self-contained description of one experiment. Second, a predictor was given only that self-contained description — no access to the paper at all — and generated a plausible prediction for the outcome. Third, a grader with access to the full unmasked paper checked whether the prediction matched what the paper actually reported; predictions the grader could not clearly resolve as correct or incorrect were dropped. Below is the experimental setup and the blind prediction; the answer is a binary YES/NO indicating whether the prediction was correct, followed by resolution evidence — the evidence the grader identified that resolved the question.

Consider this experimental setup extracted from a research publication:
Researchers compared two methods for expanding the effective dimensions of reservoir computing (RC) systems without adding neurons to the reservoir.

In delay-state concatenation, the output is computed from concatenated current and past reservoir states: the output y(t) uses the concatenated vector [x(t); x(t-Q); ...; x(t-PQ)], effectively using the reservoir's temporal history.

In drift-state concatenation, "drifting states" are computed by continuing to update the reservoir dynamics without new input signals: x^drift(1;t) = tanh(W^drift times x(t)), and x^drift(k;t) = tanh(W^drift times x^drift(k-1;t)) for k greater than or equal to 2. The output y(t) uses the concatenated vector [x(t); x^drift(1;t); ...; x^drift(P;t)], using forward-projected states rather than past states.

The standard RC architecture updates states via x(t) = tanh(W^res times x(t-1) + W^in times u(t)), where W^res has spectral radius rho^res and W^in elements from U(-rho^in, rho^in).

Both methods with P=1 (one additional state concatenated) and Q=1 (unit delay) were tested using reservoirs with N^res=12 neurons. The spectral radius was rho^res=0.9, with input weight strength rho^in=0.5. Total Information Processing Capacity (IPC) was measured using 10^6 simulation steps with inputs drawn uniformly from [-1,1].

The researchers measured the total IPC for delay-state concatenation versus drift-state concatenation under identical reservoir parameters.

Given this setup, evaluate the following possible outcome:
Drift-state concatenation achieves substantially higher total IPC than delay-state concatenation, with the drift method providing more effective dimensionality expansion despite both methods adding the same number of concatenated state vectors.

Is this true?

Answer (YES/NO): NO